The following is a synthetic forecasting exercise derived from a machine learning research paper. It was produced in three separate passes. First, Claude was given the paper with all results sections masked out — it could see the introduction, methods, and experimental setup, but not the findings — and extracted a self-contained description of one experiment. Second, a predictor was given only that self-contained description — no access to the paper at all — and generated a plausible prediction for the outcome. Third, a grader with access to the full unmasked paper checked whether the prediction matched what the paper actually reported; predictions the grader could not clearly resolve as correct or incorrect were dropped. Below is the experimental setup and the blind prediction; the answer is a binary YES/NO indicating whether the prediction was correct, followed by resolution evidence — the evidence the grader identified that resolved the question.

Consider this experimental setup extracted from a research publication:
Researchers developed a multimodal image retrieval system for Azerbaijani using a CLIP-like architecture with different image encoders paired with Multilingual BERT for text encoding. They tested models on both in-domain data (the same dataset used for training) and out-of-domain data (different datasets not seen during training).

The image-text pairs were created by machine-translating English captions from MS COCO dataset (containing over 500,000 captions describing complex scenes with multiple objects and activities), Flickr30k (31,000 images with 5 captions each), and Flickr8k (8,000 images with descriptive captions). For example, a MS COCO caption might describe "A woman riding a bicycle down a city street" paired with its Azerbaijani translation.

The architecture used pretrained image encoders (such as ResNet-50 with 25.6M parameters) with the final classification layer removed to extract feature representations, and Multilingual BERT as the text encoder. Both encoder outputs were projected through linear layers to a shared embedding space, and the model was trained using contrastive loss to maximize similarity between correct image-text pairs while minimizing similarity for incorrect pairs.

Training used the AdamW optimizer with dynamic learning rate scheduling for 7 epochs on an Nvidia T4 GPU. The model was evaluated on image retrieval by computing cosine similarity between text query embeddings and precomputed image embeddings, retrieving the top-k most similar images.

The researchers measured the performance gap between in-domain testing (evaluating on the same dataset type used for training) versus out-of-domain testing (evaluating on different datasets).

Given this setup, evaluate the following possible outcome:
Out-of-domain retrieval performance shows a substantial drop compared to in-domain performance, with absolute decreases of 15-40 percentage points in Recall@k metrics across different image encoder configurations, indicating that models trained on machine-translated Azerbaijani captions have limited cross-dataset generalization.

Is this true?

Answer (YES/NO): NO